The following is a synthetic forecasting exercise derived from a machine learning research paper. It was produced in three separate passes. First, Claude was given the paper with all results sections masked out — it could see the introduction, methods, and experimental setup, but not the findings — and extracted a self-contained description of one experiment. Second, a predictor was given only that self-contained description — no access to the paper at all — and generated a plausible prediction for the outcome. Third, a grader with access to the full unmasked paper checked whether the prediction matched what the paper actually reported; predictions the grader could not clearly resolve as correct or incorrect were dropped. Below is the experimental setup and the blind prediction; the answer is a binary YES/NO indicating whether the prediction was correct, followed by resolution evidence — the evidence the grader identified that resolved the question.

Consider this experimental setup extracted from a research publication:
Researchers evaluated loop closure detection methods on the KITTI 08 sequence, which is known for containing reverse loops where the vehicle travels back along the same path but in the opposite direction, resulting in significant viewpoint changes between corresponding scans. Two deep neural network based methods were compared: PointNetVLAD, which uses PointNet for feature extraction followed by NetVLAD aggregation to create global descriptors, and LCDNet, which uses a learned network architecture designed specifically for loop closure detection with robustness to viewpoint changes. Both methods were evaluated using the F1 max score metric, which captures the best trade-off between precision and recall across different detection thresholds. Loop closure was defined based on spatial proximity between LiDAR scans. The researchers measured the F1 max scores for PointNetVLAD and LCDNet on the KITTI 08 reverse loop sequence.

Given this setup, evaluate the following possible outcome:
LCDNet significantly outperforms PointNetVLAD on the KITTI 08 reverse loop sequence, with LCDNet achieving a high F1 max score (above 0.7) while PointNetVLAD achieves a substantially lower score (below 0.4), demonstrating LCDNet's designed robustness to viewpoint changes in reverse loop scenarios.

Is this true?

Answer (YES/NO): YES